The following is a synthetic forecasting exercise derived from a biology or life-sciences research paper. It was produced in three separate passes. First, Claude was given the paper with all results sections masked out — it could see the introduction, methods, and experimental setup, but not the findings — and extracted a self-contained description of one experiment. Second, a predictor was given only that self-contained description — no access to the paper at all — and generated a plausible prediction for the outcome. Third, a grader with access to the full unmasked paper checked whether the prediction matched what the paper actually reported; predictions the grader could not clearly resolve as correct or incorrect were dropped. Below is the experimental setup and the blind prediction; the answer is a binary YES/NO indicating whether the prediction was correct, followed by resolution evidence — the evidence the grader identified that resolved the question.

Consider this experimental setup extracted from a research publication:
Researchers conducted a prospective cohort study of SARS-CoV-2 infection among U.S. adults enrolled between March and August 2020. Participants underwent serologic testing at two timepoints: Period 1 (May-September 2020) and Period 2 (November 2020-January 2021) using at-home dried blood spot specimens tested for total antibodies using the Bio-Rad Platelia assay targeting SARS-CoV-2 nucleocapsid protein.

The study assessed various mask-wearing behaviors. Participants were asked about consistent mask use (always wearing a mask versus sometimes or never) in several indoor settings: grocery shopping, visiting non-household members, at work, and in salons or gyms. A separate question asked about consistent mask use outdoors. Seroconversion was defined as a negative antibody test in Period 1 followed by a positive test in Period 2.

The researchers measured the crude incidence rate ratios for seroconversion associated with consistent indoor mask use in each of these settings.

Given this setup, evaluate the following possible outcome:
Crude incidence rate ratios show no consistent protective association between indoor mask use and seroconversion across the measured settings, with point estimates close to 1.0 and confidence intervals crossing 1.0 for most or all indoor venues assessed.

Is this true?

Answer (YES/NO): NO